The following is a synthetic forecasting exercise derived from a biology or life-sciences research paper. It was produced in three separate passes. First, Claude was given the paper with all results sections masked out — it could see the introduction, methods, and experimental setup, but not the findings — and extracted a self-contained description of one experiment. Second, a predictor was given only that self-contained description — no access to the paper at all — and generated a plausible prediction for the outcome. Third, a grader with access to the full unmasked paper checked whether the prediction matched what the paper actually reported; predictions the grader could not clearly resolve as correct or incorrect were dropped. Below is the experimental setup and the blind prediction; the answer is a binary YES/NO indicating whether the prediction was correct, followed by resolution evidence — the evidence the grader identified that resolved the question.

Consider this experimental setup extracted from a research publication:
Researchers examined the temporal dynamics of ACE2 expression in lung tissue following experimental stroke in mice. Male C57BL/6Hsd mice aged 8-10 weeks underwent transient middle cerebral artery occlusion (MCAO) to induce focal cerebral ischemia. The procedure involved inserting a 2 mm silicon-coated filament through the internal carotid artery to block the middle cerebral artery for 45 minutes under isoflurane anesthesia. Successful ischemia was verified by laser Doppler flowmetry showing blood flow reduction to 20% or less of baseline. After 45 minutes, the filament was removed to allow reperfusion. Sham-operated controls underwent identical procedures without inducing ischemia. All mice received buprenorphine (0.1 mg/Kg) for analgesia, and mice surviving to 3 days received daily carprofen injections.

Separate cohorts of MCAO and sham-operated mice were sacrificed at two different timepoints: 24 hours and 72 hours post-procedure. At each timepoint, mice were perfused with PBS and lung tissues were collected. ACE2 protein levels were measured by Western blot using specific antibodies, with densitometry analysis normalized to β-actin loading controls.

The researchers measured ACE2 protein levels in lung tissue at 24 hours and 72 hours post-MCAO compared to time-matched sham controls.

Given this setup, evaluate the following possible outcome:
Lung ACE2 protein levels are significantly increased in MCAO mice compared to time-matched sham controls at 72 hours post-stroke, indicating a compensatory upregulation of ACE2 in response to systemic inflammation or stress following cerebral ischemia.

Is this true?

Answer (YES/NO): YES